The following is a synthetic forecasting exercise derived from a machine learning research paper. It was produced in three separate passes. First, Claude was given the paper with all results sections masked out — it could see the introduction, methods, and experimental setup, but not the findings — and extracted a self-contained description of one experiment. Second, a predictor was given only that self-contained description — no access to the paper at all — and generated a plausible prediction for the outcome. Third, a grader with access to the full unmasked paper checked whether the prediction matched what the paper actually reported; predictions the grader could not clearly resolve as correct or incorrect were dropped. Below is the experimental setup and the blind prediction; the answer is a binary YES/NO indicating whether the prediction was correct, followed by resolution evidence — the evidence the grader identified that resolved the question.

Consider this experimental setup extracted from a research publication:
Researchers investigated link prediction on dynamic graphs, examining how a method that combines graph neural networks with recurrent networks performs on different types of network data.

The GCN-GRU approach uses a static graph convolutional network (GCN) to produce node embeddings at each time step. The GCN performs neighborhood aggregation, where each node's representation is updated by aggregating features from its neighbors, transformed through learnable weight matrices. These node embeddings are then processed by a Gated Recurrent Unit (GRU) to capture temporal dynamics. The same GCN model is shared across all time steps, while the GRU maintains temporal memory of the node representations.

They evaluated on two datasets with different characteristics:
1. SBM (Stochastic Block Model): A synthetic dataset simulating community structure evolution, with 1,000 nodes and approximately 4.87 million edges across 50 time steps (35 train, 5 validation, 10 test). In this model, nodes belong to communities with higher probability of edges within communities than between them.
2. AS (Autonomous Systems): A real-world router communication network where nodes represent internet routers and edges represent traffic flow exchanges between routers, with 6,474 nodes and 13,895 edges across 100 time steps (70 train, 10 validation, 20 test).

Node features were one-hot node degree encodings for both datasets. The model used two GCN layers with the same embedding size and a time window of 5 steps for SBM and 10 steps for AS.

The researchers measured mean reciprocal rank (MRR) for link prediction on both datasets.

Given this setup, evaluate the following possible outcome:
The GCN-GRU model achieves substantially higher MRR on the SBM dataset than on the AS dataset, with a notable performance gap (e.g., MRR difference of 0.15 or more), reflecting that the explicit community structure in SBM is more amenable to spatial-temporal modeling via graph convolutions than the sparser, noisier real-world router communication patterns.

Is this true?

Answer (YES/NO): NO